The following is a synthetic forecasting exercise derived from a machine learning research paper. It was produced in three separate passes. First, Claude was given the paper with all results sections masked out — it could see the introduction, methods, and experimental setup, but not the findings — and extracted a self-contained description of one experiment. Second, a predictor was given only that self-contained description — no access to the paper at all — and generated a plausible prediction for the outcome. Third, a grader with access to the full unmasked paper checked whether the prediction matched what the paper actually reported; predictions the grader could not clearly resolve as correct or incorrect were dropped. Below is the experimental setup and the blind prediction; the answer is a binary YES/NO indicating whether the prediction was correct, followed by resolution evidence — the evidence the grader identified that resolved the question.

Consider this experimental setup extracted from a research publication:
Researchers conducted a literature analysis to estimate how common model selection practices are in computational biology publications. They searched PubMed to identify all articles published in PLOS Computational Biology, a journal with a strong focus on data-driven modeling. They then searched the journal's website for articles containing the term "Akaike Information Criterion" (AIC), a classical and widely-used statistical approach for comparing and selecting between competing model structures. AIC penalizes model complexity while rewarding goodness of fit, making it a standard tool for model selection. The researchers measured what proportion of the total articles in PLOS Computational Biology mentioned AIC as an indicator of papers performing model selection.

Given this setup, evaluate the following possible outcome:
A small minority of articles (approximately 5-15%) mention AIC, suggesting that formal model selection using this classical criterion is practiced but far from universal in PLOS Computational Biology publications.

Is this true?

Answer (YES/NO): NO